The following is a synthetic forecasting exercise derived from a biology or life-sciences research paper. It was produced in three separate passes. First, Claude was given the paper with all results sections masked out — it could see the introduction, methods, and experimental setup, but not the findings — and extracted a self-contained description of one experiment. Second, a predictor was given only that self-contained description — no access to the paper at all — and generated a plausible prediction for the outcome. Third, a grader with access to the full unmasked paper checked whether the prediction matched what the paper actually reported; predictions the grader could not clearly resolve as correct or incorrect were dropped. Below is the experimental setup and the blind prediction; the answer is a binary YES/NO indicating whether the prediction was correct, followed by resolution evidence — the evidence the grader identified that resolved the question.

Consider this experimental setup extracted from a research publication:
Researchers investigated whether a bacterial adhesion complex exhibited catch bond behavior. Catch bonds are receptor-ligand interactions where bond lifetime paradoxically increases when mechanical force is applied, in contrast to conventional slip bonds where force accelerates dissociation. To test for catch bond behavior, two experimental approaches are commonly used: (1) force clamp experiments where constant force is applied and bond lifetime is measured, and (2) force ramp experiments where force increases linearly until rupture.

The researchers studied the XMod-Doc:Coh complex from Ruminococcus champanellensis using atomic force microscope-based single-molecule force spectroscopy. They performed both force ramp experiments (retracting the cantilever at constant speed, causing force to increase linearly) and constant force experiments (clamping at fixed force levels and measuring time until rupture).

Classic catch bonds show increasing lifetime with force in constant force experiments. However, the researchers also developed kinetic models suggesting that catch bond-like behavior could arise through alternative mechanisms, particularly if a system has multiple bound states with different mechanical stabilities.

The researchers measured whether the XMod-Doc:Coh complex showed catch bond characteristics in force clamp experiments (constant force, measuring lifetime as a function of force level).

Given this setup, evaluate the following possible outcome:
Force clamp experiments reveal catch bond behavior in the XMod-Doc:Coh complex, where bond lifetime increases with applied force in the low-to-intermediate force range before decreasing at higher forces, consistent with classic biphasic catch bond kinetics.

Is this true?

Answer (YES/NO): NO